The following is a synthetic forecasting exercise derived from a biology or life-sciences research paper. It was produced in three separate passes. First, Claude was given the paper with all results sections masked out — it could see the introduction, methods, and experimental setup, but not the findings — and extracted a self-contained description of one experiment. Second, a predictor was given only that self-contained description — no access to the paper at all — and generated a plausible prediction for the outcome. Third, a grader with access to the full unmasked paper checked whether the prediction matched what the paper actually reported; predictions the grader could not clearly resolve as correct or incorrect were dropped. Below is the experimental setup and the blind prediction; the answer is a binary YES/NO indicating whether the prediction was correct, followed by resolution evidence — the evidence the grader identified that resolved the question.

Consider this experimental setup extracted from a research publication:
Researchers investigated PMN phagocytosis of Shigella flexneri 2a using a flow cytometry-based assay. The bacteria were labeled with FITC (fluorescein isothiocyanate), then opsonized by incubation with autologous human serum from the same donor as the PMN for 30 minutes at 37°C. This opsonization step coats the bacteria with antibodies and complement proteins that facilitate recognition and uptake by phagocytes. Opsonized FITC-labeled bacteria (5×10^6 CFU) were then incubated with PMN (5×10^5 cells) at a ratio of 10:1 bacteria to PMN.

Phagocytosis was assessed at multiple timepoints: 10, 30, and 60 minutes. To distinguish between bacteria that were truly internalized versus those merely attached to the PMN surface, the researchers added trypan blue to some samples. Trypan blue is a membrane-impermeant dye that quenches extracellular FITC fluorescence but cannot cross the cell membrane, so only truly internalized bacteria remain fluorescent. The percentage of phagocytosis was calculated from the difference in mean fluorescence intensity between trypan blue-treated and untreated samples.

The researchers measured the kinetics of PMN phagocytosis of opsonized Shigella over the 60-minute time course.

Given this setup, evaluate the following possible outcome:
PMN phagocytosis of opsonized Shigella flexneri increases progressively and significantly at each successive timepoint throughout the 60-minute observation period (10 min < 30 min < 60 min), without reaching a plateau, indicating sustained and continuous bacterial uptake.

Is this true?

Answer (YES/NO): NO